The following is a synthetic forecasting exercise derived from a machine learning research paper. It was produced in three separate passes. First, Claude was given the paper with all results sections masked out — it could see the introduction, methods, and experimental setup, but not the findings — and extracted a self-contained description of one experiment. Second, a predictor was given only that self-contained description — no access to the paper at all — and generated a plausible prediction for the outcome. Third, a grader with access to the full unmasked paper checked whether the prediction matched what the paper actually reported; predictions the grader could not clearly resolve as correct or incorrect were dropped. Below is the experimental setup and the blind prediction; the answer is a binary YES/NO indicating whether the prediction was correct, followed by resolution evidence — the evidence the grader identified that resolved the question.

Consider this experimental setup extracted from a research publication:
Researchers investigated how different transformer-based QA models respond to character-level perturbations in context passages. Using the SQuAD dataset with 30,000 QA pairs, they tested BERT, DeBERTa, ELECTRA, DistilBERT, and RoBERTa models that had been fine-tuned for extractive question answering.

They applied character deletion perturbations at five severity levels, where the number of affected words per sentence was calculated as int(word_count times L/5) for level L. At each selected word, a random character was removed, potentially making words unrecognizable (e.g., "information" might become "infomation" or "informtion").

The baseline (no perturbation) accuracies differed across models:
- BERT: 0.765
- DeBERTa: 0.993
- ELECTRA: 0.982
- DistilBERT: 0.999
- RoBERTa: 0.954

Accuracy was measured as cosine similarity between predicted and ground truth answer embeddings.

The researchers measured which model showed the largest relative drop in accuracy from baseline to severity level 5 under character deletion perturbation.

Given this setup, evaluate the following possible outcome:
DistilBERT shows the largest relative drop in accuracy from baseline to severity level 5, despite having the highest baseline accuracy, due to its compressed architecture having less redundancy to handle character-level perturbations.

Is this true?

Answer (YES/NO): NO